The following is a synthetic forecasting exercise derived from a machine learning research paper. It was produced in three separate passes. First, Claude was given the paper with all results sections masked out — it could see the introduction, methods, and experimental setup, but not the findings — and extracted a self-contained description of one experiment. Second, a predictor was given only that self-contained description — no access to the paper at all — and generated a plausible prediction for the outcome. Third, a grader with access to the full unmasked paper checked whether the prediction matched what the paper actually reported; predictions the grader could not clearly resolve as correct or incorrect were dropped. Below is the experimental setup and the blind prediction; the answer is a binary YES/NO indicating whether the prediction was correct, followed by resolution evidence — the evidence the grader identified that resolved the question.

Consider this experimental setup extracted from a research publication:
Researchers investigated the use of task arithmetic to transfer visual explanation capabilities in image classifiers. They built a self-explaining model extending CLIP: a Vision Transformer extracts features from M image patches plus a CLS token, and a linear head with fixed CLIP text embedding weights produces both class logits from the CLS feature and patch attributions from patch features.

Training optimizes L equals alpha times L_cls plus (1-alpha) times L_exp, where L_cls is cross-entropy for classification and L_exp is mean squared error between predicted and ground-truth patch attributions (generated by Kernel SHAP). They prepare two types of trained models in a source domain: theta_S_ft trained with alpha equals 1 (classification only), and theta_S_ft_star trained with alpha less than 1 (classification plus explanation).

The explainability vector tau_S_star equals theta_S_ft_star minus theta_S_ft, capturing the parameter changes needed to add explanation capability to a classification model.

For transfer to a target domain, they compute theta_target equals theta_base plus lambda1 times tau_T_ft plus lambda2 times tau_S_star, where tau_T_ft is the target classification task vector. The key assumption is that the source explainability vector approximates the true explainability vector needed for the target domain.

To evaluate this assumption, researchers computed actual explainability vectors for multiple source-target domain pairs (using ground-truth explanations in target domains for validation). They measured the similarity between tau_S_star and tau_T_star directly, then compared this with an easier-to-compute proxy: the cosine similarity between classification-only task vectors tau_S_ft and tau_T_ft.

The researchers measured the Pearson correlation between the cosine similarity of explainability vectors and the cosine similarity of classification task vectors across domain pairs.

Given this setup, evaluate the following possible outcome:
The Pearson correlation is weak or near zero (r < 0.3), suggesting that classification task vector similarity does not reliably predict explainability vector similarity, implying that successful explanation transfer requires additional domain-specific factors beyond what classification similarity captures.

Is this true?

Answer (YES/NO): NO